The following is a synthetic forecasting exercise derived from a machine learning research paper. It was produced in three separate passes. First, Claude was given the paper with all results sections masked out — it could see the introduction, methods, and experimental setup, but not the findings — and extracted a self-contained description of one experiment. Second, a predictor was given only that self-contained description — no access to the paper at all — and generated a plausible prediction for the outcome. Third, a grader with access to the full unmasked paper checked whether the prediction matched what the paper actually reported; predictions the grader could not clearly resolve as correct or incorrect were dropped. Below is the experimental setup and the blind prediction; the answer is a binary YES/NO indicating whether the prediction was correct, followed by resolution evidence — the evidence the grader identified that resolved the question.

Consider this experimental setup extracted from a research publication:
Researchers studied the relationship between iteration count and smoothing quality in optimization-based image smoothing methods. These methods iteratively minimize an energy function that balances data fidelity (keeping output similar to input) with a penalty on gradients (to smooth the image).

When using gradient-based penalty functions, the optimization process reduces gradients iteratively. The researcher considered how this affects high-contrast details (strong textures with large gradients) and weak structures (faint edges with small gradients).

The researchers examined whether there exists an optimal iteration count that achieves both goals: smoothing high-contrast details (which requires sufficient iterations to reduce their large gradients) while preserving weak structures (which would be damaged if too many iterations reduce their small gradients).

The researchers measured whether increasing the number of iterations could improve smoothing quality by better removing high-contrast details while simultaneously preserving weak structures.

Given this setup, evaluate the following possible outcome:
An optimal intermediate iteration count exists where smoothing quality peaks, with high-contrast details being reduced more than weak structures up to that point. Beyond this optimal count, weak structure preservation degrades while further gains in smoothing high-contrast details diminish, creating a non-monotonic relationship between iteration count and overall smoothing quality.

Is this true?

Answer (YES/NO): NO